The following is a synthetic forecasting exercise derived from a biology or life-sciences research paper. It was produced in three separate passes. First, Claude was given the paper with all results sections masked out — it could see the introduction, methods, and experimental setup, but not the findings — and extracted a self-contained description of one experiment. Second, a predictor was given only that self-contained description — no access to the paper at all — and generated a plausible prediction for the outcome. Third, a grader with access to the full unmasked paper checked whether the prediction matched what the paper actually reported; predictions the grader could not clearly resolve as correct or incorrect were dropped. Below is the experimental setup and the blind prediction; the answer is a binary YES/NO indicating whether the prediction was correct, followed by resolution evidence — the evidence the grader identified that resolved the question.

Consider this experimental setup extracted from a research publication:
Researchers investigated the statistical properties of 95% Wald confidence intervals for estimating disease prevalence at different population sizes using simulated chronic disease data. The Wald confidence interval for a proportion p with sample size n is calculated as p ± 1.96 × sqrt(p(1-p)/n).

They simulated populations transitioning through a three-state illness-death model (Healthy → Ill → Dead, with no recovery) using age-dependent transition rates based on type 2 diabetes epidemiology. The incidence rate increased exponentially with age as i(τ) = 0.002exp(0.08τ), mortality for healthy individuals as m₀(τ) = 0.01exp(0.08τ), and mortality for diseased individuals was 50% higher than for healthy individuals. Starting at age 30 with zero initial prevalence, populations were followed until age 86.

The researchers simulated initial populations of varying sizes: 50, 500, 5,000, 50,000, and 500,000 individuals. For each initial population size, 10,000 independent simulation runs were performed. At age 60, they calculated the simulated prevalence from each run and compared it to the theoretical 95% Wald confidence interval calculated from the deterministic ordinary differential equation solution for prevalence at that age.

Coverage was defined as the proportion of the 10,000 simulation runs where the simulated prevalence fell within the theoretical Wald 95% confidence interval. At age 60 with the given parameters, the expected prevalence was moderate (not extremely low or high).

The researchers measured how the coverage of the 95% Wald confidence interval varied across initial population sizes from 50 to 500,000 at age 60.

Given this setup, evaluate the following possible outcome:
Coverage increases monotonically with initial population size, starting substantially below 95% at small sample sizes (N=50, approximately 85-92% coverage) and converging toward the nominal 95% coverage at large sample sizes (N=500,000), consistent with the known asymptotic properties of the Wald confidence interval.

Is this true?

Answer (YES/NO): NO